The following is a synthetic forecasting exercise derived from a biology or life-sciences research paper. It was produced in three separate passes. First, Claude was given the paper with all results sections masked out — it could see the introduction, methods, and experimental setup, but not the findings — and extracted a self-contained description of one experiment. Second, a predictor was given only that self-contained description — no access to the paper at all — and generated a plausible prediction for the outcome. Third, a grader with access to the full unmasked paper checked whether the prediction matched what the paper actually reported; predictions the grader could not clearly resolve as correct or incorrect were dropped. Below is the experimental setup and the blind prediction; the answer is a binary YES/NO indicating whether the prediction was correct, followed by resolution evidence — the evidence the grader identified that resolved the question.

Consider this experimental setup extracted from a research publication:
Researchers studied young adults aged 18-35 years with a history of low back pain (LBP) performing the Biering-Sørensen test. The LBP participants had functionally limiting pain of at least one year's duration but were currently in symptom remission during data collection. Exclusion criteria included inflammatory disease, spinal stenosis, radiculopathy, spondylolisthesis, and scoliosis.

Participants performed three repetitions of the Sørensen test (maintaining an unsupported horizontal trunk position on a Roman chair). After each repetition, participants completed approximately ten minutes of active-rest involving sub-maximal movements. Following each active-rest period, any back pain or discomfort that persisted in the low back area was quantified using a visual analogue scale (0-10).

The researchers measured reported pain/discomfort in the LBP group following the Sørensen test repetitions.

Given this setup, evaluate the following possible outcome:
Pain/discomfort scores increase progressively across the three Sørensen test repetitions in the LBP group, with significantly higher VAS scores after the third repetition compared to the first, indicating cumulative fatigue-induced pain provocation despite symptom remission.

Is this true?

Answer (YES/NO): NO